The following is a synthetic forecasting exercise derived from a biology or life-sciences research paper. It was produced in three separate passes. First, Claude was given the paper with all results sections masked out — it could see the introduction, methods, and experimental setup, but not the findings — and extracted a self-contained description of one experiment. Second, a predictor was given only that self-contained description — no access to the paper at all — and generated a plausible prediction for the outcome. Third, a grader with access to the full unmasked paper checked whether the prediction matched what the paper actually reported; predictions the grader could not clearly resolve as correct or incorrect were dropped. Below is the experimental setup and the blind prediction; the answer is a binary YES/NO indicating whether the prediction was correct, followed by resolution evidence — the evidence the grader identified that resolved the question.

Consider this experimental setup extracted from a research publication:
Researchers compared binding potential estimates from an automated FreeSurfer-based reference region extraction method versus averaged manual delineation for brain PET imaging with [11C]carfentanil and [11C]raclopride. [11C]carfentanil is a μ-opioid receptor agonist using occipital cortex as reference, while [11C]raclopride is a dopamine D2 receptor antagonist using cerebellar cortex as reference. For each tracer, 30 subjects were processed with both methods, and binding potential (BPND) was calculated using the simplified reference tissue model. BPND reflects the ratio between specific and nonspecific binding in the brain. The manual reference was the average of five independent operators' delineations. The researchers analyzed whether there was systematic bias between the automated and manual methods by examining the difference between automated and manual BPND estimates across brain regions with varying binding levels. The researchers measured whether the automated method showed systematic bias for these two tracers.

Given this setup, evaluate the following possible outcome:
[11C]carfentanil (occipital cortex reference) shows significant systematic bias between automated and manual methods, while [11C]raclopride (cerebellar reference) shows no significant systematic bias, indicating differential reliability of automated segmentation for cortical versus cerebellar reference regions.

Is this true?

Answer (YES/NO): NO